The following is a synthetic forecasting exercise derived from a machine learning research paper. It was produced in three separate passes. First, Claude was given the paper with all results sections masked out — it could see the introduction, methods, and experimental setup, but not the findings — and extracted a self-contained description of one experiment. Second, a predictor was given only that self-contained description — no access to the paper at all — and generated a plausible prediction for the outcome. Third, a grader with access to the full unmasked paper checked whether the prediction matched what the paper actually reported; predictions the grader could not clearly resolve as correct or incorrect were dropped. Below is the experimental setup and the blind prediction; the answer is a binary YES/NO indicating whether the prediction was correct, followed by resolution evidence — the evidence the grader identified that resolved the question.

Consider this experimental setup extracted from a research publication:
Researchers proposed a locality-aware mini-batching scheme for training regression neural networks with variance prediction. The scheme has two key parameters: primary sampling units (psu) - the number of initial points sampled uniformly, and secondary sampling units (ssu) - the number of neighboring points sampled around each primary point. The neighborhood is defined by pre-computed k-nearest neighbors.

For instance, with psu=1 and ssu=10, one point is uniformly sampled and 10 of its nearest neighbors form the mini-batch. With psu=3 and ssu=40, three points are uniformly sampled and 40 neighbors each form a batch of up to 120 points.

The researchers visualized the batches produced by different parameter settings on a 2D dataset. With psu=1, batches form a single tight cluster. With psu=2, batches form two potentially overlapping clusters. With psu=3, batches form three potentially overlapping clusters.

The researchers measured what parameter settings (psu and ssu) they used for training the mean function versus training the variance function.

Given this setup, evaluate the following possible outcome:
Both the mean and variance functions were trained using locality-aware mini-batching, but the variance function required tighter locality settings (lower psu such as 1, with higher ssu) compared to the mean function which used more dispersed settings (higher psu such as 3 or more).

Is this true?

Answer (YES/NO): NO